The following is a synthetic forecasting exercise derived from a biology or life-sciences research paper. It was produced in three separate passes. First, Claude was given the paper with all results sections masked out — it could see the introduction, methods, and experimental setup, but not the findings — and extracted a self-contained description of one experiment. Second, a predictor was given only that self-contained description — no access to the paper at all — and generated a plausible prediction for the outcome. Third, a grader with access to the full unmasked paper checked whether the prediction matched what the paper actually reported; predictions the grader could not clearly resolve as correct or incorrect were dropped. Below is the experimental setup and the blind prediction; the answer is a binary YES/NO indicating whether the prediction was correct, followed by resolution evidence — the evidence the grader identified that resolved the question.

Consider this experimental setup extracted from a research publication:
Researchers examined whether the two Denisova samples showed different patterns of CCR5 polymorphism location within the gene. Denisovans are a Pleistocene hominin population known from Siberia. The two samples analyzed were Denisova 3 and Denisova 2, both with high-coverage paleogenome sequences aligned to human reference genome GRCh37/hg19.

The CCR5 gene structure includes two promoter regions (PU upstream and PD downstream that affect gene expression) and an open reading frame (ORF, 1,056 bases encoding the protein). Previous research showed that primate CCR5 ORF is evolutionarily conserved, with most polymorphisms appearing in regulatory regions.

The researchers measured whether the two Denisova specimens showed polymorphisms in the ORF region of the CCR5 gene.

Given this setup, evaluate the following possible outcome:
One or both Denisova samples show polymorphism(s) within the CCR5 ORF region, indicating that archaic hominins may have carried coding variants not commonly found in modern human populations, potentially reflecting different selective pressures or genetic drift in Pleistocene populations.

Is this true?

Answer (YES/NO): YES